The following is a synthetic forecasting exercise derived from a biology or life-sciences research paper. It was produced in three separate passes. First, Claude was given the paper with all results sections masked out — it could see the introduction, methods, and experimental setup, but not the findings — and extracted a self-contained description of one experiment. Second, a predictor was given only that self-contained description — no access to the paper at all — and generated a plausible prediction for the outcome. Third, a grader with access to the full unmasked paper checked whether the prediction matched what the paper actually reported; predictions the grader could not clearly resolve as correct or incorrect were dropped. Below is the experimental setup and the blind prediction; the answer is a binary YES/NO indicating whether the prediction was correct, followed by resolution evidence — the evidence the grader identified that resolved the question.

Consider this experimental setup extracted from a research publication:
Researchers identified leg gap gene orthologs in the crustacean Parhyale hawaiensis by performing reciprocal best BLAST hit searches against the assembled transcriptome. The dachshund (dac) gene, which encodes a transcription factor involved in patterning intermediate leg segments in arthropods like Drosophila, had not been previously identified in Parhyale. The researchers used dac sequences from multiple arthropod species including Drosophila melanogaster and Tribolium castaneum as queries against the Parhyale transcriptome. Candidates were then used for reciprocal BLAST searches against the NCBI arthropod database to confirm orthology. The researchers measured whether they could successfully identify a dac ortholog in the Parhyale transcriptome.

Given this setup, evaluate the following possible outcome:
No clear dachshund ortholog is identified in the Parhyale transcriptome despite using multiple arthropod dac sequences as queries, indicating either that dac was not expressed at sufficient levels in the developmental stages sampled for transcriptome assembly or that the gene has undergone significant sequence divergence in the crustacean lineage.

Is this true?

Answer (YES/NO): NO